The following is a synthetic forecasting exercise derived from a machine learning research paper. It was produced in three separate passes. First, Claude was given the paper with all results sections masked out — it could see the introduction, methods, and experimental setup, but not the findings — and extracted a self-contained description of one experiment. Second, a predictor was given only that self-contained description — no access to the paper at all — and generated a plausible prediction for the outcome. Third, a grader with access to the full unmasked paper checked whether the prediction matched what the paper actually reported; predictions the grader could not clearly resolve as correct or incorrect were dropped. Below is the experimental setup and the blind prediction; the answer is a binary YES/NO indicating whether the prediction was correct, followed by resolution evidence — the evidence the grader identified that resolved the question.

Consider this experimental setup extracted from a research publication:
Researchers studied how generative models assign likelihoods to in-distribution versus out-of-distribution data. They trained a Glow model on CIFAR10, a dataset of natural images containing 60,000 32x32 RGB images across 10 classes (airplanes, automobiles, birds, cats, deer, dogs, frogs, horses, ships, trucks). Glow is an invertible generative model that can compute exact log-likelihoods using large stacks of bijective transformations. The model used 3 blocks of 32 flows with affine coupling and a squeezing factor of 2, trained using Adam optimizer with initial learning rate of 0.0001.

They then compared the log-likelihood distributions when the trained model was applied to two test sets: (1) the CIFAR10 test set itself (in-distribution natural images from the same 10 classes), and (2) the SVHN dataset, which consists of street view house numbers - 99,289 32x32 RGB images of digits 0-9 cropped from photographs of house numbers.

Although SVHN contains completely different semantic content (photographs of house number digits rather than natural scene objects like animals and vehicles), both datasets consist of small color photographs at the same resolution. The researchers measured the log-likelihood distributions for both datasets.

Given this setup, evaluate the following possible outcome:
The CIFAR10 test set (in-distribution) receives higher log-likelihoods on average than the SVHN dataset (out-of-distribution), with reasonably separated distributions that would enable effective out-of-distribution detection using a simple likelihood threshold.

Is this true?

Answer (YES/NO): NO